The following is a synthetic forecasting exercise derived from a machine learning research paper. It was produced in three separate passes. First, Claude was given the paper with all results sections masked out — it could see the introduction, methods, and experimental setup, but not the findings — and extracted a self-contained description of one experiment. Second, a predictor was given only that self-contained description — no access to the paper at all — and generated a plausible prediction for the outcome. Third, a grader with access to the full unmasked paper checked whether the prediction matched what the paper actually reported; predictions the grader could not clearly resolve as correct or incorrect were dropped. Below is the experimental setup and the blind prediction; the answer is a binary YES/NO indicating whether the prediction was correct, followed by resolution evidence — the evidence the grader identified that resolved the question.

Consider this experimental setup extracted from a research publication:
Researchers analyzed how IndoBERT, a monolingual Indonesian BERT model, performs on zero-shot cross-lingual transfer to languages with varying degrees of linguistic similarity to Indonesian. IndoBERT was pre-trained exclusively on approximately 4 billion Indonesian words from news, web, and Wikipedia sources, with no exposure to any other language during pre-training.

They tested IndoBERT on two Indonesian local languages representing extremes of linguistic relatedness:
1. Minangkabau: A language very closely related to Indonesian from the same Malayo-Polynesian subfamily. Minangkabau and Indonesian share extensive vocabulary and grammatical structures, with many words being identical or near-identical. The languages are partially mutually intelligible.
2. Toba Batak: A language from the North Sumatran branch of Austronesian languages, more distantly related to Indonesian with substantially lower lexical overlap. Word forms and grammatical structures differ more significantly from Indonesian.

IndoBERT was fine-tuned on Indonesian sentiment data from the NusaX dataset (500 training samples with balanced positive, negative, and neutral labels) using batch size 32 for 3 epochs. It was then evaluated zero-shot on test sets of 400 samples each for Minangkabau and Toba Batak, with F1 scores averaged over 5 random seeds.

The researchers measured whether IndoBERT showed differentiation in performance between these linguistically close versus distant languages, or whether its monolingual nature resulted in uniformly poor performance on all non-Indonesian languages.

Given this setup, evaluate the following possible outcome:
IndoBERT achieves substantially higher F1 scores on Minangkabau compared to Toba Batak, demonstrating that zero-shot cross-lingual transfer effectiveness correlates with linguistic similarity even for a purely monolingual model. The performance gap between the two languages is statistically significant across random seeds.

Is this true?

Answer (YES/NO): YES